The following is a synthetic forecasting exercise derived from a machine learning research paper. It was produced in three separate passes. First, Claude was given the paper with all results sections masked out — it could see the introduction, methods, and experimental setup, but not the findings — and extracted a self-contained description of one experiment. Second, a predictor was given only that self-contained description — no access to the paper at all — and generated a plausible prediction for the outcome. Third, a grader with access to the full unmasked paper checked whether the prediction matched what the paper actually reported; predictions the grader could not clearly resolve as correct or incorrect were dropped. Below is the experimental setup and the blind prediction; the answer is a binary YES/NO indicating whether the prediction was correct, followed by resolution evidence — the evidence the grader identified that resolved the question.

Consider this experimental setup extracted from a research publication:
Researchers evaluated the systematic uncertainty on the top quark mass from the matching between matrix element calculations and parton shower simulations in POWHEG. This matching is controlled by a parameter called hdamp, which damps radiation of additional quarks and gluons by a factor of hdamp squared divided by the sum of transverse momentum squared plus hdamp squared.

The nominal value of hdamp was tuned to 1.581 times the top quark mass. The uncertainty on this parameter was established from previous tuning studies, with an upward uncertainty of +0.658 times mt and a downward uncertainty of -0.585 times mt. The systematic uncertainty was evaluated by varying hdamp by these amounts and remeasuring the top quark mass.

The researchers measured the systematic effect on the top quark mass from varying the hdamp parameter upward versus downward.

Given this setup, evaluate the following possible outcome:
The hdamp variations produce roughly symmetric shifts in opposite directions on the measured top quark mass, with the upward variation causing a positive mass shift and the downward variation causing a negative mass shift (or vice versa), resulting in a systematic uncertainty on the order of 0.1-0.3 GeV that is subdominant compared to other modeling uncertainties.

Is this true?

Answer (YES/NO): NO